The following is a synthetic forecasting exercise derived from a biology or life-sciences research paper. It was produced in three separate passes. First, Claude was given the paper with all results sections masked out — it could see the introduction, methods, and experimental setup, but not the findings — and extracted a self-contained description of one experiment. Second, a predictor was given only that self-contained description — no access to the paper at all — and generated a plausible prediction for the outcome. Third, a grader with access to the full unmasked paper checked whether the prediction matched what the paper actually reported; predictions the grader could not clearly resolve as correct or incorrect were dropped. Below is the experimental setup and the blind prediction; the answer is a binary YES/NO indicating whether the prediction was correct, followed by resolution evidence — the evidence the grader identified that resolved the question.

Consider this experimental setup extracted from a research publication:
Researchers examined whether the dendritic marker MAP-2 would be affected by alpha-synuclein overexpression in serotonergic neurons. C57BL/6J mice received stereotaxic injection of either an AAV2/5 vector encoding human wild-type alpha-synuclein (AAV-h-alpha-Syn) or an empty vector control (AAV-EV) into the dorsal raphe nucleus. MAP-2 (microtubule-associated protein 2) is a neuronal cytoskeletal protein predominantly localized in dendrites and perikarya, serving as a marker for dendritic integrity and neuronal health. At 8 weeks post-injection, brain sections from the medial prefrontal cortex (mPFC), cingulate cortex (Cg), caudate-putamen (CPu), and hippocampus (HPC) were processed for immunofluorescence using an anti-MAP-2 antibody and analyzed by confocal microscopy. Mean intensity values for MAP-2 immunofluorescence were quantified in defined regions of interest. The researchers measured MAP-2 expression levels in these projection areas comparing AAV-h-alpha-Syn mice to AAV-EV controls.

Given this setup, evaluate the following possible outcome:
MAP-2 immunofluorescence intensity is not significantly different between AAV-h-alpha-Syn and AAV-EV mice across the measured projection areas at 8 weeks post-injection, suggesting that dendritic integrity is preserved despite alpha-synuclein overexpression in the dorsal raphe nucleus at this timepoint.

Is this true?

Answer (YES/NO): NO